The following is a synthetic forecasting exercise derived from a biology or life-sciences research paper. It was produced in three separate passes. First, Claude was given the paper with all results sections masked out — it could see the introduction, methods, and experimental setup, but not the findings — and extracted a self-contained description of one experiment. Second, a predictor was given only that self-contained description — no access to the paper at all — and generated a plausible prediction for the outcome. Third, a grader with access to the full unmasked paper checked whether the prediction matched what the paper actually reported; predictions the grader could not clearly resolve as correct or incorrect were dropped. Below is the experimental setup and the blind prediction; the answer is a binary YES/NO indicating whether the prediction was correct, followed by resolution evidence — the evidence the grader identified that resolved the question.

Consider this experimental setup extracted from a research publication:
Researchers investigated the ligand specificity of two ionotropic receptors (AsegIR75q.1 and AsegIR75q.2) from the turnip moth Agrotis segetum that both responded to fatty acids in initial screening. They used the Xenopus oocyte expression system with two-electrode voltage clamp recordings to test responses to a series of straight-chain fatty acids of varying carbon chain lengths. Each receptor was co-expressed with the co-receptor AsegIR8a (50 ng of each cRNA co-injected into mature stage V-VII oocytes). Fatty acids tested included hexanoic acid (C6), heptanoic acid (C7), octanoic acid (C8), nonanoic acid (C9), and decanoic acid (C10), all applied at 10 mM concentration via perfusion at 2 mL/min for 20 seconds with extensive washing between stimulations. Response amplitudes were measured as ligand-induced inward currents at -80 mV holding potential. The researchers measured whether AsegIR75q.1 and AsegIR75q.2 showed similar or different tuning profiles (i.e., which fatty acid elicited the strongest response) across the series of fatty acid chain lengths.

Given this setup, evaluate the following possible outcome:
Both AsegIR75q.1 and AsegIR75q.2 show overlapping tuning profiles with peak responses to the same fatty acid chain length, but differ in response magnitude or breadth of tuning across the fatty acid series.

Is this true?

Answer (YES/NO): NO